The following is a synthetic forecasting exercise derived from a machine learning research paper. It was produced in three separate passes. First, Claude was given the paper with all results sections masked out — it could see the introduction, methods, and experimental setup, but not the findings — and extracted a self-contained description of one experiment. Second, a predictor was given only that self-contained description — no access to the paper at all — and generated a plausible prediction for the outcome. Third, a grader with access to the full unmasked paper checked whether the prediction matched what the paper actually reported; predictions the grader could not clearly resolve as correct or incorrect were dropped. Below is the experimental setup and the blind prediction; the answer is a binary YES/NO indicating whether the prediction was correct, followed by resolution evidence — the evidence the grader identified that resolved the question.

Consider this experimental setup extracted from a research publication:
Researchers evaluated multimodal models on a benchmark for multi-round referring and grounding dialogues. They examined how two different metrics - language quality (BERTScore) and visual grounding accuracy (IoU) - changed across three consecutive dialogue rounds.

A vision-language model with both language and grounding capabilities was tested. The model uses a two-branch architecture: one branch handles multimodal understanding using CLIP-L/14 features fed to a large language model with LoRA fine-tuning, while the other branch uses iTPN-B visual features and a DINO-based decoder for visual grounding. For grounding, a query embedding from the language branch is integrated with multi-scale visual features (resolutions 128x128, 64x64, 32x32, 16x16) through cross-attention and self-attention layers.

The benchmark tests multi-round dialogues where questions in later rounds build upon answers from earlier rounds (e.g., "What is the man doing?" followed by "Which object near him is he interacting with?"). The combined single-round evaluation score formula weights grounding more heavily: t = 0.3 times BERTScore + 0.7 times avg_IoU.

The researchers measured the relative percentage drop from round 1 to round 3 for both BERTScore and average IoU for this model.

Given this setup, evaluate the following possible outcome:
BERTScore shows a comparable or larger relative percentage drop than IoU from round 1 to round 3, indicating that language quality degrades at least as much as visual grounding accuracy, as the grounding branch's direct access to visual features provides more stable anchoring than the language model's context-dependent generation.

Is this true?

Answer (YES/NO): NO